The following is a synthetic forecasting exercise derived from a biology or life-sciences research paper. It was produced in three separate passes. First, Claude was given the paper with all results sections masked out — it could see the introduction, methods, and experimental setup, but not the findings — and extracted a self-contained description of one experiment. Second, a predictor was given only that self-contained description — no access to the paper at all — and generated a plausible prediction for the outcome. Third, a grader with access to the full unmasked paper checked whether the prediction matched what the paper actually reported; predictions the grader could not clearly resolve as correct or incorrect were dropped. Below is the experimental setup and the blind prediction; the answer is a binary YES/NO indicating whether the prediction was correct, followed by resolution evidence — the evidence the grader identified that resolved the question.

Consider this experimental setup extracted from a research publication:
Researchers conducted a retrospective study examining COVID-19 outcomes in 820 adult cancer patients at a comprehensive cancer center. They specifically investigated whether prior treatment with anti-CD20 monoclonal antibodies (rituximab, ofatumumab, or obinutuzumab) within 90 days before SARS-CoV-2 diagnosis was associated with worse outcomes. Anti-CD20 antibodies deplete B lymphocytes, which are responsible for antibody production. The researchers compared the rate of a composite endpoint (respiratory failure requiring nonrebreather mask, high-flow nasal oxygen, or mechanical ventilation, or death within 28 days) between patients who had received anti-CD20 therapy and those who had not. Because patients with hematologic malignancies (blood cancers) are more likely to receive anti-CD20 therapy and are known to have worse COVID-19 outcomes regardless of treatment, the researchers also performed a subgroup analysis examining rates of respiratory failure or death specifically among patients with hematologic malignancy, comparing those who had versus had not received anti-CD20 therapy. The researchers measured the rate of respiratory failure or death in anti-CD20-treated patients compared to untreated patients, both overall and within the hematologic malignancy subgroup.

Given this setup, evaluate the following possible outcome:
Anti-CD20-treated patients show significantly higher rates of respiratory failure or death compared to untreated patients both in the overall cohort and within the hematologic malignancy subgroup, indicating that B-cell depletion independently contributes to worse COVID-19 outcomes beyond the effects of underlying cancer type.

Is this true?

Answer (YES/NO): NO